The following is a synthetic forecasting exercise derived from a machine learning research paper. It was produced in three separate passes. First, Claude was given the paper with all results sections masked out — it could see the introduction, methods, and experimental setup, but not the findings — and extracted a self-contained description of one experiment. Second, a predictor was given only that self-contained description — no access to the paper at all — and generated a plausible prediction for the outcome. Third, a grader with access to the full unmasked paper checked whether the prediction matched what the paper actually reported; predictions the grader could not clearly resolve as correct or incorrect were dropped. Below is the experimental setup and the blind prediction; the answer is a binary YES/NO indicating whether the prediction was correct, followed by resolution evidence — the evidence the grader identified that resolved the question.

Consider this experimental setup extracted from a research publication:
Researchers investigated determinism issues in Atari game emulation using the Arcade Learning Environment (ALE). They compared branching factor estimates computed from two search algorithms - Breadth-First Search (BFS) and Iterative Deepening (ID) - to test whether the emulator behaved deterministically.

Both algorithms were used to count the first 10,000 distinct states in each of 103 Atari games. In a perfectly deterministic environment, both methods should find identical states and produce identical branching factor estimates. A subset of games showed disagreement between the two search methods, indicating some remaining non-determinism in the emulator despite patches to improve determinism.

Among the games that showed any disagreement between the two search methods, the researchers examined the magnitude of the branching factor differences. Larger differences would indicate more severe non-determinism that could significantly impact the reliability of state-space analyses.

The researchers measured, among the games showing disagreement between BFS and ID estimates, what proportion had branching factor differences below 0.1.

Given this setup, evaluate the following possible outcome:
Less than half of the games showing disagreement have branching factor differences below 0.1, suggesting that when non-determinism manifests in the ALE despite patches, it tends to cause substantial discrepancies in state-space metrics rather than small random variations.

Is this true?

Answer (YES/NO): NO